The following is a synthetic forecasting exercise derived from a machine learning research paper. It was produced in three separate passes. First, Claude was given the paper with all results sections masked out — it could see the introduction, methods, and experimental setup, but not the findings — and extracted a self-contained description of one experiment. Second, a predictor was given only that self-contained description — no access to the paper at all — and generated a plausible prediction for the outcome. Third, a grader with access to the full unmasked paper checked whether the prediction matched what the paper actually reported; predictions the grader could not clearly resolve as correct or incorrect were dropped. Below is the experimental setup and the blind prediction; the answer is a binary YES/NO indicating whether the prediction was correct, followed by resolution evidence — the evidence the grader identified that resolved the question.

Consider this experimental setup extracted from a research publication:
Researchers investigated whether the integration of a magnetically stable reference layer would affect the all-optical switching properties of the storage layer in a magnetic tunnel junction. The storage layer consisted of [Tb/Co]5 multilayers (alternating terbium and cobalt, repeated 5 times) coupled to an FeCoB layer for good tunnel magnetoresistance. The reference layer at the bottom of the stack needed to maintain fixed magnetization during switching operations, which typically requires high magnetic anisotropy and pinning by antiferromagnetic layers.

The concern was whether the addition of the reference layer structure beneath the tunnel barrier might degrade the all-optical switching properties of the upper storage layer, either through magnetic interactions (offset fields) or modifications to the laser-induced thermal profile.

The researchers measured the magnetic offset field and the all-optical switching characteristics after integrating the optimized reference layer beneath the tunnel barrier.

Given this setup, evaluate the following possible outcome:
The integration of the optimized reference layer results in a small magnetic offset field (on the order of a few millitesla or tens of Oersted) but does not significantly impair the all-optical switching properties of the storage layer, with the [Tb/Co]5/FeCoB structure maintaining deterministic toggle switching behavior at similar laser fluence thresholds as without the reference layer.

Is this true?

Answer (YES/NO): YES